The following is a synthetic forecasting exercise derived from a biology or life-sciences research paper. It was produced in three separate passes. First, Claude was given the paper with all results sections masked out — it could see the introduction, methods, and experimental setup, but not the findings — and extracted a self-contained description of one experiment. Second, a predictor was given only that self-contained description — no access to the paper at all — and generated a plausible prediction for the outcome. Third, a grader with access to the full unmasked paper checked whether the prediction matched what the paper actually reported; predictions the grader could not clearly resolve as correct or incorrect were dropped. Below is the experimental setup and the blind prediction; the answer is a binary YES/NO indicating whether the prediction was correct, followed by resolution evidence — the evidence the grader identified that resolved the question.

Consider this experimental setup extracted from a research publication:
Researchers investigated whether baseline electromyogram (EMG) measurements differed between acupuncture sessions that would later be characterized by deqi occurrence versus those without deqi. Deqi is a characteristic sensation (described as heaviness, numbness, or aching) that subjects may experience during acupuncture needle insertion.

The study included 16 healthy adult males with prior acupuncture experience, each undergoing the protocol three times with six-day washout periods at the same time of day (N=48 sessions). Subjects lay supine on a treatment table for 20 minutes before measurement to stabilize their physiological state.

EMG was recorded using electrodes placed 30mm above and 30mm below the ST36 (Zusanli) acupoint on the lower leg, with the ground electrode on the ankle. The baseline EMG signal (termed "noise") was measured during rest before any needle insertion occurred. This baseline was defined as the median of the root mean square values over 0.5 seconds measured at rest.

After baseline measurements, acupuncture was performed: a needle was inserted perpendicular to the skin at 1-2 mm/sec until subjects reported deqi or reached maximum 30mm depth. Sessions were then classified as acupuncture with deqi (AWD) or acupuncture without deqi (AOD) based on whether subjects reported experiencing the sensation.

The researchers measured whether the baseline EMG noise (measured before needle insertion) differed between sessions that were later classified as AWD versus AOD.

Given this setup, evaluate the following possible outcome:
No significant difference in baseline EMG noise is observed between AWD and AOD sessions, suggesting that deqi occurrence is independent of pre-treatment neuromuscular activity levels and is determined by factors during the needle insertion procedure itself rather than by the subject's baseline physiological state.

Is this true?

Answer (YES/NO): YES